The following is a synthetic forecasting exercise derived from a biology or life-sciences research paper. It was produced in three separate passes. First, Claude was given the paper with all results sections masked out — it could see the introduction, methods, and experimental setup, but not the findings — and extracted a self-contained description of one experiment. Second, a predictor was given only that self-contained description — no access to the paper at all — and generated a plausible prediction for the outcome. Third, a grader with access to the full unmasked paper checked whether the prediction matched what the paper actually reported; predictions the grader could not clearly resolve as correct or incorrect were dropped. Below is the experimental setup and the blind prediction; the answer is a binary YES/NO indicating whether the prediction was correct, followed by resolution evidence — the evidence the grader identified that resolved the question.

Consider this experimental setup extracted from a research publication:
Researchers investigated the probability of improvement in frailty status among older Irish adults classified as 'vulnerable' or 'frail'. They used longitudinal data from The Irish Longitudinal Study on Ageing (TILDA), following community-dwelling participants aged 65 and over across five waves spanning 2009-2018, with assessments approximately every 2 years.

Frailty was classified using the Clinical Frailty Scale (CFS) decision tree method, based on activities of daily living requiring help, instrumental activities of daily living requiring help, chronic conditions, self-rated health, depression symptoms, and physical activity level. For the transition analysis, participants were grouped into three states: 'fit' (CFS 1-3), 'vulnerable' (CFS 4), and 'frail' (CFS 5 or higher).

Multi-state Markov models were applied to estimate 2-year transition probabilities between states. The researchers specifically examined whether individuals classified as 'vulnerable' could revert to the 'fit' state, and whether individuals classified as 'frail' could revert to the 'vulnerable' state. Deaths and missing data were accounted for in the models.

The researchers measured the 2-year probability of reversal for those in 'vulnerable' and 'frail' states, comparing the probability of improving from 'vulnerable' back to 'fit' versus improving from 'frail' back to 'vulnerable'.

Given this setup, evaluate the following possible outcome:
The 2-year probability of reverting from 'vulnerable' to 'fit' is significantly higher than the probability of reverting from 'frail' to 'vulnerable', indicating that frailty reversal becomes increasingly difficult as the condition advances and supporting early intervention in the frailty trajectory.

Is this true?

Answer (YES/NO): NO